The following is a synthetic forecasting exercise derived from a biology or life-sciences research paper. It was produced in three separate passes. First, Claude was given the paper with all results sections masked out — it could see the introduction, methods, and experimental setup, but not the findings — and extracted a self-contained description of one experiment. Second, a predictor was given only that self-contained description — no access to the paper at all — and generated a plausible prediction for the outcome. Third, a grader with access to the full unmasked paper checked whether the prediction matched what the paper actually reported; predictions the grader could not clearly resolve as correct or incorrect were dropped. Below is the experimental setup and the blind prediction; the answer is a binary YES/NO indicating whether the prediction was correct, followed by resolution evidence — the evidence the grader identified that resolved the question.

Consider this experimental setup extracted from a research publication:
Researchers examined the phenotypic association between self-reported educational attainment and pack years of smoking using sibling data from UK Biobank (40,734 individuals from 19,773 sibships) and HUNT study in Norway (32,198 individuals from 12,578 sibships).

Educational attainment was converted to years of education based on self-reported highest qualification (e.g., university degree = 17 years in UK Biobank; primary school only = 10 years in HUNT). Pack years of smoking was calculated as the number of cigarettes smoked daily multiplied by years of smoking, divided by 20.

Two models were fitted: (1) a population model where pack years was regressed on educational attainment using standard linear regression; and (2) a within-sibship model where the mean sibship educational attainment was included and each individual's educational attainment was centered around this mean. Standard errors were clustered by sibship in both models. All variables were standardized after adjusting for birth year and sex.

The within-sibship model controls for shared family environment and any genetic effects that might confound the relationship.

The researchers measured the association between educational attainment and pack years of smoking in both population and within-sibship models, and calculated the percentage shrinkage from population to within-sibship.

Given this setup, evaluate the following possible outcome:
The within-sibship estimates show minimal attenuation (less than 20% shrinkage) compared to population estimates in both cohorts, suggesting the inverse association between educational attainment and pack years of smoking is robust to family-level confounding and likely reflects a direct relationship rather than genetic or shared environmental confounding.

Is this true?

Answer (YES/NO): NO